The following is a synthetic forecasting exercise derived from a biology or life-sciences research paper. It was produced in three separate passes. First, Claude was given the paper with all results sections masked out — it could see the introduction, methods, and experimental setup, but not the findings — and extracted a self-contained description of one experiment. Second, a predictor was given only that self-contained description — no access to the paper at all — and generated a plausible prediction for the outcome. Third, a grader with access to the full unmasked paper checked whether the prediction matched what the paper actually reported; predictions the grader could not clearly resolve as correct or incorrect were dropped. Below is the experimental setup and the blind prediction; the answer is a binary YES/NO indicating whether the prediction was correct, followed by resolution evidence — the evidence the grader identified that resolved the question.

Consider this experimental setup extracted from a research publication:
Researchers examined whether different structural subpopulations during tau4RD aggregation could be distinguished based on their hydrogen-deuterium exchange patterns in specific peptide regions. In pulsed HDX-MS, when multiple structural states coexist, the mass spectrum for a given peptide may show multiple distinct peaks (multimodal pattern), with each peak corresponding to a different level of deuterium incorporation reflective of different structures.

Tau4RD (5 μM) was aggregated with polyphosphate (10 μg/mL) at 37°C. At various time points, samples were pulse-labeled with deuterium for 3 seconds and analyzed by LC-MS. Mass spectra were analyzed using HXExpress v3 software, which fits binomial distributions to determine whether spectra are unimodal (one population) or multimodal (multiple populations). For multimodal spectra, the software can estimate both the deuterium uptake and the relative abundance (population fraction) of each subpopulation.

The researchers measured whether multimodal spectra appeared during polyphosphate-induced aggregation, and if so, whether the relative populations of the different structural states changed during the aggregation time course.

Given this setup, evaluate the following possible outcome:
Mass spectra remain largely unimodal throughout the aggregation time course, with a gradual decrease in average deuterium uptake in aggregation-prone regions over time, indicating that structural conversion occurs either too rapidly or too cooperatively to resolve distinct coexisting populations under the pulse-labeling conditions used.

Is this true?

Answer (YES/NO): NO